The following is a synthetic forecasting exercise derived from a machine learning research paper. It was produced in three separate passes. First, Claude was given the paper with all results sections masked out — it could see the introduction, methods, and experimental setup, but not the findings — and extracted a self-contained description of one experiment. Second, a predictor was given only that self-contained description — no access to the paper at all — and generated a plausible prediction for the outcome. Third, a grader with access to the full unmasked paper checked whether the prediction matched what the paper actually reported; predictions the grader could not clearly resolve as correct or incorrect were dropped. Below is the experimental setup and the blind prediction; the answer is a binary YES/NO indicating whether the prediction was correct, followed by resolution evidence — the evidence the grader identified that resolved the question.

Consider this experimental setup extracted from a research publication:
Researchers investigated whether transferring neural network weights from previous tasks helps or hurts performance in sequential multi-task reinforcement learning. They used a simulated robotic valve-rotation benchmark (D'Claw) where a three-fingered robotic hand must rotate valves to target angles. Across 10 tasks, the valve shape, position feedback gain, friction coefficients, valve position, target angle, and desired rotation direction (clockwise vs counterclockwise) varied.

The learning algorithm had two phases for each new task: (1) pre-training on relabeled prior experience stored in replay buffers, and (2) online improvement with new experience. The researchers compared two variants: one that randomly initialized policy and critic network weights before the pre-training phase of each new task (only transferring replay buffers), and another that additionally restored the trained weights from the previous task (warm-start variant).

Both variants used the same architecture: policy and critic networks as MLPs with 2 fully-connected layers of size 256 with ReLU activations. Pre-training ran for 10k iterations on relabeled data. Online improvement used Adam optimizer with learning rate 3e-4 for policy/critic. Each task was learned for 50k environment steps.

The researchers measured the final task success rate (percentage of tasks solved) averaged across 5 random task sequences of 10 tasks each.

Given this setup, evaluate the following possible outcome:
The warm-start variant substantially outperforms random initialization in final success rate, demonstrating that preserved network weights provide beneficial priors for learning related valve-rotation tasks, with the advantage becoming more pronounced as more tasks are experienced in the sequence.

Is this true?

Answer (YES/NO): NO